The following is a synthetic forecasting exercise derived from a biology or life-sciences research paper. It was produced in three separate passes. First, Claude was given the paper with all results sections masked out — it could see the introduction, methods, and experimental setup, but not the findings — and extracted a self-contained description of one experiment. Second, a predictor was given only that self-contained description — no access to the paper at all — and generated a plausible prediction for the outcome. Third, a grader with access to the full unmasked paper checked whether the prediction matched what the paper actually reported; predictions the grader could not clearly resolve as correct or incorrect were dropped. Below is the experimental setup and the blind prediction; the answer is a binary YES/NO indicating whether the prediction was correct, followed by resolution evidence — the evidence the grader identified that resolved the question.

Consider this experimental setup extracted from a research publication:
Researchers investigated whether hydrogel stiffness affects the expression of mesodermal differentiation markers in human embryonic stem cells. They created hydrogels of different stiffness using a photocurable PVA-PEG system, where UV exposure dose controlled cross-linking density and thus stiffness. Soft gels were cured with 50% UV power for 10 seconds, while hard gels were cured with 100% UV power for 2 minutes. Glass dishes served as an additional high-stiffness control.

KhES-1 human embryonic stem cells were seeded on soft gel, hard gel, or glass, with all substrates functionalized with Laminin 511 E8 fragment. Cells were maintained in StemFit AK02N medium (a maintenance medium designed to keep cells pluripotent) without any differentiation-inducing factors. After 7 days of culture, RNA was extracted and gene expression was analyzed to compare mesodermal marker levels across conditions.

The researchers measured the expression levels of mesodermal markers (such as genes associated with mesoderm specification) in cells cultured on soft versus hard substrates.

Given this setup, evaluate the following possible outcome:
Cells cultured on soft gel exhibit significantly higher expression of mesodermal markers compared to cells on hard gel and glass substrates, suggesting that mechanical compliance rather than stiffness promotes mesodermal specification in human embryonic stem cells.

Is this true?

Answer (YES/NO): NO